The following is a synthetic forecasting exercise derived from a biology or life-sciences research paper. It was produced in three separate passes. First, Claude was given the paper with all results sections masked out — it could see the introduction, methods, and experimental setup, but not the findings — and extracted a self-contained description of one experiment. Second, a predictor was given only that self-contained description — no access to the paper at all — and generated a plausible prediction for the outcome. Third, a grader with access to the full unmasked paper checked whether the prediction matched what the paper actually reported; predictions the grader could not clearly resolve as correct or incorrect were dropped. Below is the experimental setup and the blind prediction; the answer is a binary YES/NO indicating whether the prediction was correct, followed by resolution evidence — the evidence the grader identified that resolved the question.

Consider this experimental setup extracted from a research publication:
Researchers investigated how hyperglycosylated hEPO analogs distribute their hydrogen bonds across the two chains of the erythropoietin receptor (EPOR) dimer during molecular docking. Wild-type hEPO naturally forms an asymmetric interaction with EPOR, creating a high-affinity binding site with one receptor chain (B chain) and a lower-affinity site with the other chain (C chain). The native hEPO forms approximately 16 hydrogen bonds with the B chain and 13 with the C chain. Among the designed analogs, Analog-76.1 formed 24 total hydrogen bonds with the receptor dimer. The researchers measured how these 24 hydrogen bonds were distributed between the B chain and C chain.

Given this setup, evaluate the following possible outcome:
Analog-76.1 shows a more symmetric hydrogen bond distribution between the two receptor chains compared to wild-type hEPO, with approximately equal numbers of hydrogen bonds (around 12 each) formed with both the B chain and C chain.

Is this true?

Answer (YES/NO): NO